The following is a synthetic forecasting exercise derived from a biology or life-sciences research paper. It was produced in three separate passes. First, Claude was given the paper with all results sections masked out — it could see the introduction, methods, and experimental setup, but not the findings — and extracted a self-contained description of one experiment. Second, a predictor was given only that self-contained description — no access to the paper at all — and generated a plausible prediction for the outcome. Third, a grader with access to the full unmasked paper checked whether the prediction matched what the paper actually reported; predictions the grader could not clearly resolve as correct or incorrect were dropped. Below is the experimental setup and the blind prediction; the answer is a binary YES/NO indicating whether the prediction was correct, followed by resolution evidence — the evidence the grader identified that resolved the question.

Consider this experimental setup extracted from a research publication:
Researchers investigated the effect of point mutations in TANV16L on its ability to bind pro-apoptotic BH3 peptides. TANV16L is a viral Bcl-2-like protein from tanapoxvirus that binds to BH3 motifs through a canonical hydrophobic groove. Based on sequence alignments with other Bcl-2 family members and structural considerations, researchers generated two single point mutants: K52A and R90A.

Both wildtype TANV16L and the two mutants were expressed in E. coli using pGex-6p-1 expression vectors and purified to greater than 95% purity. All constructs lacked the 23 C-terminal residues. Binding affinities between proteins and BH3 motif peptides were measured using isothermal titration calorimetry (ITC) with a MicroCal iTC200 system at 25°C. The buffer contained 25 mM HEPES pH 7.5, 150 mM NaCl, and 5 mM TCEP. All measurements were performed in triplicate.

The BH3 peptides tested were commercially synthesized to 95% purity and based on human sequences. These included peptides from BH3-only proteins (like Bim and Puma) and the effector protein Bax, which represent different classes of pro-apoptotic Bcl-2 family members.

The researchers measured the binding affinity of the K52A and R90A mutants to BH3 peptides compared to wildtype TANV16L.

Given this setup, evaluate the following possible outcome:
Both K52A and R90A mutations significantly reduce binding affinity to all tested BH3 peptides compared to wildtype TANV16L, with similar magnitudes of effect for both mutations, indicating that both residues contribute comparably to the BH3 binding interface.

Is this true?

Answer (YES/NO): NO